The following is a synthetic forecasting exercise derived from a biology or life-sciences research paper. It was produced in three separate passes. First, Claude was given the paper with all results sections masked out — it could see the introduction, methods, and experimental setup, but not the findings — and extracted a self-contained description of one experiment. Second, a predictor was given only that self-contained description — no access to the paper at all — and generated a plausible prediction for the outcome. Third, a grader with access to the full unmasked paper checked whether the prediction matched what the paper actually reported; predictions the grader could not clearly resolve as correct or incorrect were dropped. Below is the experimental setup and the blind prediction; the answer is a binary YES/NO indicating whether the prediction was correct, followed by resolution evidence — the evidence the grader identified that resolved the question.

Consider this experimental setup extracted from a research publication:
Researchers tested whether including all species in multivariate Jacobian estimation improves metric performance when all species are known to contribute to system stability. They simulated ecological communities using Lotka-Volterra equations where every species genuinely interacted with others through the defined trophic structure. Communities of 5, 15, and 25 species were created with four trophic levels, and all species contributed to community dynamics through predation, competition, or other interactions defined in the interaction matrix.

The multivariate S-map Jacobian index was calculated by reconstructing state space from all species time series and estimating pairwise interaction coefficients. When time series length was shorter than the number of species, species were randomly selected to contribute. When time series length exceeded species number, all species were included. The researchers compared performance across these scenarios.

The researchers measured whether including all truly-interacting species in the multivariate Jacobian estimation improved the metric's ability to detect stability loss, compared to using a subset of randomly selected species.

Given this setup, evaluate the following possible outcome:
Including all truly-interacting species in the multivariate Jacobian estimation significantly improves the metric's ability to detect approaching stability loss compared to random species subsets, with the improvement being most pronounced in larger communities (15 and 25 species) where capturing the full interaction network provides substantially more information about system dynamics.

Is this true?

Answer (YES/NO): NO